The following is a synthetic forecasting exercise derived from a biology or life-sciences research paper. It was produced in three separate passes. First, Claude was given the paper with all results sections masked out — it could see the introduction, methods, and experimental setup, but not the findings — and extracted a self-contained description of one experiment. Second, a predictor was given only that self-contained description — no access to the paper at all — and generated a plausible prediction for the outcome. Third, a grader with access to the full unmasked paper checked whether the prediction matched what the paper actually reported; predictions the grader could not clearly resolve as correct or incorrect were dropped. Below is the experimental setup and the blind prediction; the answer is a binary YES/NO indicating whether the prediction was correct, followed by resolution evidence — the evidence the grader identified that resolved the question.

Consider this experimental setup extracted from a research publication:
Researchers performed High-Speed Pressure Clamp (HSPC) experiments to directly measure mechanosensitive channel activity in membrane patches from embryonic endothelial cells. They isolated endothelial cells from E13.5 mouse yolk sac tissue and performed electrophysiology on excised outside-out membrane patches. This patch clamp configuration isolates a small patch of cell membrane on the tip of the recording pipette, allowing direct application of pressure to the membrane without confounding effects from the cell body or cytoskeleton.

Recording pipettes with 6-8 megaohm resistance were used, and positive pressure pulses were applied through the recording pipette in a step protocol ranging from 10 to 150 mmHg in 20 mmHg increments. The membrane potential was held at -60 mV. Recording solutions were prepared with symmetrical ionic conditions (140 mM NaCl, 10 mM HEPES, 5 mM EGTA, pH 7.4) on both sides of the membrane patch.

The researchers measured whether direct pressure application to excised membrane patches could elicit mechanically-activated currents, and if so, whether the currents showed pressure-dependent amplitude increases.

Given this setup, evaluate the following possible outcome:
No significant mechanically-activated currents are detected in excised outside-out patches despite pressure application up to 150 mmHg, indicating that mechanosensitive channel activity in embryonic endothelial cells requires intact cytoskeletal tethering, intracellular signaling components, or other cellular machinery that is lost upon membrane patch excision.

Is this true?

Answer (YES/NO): NO